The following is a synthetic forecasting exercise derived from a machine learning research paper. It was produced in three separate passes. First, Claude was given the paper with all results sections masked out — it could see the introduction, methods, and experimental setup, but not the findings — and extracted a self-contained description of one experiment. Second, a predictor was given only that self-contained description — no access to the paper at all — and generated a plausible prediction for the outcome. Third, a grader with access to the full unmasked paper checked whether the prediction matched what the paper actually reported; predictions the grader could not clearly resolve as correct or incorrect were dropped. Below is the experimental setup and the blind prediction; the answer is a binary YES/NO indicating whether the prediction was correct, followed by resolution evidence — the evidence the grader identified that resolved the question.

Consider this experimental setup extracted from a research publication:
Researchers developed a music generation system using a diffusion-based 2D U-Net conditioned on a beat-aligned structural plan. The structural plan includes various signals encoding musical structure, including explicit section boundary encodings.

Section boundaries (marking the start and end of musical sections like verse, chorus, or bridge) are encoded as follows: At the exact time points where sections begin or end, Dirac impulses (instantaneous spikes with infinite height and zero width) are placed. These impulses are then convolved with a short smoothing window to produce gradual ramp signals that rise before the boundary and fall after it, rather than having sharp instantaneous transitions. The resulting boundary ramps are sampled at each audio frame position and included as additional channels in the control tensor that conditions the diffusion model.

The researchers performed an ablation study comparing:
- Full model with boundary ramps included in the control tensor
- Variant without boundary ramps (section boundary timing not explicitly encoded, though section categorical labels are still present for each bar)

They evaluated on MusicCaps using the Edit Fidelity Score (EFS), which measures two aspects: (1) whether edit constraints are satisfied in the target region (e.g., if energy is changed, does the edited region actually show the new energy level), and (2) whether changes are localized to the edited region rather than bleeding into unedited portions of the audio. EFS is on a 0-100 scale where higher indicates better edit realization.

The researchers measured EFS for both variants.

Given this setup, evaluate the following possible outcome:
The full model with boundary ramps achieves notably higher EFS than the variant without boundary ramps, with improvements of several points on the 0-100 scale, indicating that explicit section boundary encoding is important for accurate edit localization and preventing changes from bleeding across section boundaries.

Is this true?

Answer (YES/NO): YES